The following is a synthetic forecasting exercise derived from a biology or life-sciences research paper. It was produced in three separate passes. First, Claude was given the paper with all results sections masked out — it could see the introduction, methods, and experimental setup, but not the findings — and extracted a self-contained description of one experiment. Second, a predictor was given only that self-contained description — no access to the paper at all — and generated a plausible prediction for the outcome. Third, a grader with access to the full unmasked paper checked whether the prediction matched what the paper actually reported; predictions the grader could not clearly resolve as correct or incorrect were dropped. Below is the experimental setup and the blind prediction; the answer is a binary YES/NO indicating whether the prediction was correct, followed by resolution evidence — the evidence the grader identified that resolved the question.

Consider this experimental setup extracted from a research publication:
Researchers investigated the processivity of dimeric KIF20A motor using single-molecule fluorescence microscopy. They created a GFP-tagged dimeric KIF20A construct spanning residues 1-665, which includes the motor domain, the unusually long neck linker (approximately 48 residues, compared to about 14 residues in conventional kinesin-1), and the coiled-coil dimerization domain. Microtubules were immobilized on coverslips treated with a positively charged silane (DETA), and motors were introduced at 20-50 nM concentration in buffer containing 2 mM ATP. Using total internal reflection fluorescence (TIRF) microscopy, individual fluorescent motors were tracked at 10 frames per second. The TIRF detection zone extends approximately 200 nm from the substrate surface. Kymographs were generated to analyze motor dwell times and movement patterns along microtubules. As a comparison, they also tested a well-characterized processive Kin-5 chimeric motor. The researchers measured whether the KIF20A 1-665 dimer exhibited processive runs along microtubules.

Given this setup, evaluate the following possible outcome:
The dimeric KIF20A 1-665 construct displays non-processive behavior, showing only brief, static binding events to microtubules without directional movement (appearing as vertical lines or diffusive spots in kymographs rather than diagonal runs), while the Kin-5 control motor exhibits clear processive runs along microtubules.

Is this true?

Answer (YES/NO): NO